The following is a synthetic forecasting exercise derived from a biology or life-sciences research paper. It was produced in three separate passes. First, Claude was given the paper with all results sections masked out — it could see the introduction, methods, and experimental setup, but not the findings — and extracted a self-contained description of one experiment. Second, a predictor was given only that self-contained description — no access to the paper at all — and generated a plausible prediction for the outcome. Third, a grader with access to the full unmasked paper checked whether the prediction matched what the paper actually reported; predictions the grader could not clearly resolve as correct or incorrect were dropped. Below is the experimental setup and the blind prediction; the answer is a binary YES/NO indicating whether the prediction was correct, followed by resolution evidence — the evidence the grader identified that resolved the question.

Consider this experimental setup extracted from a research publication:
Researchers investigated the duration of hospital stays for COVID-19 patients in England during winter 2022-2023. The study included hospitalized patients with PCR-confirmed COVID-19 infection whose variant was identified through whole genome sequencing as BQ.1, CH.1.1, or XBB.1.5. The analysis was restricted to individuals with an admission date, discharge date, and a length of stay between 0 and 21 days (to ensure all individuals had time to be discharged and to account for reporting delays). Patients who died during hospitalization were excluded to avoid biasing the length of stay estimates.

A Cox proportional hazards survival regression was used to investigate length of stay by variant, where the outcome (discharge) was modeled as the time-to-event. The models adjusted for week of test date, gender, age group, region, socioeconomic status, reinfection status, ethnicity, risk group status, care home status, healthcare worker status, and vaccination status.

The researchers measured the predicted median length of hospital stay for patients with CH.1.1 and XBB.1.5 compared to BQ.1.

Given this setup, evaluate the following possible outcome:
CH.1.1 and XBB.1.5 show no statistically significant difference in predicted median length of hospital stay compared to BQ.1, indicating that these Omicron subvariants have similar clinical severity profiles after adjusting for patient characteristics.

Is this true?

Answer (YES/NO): YES